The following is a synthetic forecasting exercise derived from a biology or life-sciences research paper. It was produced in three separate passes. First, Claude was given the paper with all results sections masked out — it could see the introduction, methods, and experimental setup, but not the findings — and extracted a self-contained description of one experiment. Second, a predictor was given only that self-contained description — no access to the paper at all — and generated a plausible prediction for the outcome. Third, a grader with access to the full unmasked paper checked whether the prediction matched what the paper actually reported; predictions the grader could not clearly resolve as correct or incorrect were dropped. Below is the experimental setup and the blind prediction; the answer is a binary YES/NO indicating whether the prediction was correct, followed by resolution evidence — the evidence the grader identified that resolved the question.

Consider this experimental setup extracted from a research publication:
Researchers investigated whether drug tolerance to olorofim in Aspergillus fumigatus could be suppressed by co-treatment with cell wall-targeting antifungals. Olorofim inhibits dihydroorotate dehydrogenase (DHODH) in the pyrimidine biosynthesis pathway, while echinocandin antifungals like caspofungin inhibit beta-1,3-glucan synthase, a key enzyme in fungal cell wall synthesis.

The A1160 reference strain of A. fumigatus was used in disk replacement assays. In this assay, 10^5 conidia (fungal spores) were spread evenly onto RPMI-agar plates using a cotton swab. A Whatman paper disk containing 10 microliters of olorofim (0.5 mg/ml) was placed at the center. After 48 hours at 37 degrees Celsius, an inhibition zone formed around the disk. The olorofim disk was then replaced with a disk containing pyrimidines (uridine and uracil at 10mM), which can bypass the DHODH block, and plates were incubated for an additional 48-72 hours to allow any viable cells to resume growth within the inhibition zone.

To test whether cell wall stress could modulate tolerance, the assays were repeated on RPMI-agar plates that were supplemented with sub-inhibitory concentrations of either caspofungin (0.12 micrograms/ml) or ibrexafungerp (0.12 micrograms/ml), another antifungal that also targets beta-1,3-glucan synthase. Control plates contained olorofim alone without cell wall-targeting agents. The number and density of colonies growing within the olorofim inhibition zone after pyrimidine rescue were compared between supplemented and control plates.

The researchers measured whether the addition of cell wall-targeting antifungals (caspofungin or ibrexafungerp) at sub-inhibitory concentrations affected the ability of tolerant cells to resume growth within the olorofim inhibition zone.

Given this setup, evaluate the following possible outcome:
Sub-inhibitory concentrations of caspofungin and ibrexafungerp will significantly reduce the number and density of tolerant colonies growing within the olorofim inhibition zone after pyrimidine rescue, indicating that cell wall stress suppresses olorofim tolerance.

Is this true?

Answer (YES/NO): NO